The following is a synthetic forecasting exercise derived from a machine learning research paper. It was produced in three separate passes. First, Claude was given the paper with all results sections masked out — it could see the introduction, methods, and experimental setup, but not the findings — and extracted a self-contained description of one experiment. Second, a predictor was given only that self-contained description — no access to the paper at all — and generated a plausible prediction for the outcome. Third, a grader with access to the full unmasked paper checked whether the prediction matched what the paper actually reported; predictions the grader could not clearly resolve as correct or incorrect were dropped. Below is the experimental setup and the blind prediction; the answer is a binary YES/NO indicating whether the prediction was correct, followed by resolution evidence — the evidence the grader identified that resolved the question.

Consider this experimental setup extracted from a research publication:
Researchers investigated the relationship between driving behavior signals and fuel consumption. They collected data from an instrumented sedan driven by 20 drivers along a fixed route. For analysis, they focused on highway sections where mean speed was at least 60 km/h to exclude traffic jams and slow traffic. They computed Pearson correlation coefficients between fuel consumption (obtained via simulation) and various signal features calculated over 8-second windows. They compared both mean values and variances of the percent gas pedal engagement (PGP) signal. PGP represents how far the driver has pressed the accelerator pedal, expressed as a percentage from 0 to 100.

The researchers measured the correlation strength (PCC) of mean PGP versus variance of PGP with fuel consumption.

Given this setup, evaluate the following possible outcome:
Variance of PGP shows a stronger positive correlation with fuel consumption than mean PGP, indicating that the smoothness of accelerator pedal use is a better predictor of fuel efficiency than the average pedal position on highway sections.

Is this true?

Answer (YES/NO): NO